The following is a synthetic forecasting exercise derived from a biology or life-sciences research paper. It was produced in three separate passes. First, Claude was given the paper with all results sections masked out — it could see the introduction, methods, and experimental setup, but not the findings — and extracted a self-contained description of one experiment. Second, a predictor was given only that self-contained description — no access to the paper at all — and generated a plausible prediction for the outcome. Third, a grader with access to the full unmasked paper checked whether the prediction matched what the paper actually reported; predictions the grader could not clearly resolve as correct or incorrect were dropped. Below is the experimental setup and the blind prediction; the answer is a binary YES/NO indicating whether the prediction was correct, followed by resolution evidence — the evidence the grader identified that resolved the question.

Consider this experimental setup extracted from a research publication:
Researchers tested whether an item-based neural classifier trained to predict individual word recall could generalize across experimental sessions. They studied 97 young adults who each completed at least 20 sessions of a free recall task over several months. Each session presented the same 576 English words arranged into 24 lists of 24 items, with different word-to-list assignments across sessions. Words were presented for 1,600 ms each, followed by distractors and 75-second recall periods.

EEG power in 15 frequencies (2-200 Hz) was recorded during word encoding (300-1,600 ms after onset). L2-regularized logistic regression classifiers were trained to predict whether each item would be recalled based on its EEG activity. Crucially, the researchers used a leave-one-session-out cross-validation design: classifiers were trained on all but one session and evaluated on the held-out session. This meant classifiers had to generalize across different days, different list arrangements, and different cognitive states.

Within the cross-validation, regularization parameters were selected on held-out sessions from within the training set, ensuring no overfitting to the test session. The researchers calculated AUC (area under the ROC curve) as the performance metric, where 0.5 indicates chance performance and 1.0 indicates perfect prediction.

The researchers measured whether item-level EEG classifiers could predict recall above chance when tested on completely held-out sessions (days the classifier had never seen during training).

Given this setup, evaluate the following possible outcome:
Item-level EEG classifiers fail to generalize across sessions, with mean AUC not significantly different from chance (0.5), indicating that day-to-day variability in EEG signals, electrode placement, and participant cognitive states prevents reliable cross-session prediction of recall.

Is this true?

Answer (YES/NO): NO